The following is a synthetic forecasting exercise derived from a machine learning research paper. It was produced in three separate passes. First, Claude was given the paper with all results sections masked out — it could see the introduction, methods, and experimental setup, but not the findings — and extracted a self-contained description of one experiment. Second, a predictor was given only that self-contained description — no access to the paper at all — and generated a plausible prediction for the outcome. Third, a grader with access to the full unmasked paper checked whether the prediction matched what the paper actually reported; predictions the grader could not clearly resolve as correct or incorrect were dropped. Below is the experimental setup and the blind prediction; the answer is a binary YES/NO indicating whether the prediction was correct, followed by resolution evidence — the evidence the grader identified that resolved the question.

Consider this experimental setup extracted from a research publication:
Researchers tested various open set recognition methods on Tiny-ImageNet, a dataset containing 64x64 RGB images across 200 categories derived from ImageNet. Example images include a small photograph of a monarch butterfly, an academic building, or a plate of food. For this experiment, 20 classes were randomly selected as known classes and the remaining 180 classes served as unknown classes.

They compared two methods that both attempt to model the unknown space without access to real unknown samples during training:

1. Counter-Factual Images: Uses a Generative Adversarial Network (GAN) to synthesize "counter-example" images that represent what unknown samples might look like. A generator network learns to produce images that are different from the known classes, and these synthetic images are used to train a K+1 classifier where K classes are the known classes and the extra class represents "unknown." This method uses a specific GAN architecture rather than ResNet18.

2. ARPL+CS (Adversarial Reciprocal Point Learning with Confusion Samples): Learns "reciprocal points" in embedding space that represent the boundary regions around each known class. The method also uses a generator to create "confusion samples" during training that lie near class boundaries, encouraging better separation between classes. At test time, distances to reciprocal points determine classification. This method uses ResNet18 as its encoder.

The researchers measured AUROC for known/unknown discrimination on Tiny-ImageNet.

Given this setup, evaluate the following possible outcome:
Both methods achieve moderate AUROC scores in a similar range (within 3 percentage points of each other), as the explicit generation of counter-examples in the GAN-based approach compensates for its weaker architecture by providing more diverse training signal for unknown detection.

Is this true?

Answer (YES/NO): NO